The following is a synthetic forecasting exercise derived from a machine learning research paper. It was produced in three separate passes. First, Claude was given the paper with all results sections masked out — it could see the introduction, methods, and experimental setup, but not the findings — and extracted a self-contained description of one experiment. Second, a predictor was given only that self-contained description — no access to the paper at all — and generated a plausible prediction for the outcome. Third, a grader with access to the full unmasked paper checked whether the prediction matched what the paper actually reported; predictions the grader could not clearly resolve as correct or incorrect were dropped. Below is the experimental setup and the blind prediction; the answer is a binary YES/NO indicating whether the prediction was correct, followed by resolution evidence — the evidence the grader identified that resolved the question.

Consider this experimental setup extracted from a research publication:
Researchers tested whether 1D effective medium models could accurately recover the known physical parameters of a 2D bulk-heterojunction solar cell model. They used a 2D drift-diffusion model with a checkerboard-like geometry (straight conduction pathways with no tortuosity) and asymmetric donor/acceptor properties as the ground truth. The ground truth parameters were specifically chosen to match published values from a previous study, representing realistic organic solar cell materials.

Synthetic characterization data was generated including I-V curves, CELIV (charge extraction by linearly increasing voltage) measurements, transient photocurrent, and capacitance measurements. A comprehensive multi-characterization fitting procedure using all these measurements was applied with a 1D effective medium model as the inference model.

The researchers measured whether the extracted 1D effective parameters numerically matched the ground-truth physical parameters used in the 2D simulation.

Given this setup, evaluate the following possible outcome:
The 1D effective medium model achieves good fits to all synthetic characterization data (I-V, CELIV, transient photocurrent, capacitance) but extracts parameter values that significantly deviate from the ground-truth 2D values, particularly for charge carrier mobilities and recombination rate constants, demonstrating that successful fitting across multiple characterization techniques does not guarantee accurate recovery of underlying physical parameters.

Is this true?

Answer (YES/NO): YES